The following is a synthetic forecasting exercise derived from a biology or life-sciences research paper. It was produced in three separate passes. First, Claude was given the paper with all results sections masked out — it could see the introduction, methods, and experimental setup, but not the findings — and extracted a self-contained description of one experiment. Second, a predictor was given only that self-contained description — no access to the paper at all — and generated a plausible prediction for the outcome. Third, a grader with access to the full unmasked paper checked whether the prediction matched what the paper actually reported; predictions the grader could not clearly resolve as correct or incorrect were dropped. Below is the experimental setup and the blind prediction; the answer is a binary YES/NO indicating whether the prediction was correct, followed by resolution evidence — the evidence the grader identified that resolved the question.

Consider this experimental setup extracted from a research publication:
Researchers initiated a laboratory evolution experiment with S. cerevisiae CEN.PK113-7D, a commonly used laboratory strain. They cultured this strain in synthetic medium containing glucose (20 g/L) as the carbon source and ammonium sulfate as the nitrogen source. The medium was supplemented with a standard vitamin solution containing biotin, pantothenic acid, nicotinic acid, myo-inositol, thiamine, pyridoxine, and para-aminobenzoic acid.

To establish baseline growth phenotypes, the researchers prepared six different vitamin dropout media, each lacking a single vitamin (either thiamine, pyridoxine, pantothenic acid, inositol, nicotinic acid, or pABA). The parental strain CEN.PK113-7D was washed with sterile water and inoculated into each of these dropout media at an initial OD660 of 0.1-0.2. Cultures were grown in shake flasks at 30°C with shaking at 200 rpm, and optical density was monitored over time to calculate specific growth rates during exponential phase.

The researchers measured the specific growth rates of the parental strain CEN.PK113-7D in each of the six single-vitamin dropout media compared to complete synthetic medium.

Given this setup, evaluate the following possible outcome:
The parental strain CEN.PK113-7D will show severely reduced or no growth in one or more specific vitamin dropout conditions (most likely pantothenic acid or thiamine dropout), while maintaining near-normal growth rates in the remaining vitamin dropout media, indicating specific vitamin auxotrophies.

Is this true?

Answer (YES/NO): NO